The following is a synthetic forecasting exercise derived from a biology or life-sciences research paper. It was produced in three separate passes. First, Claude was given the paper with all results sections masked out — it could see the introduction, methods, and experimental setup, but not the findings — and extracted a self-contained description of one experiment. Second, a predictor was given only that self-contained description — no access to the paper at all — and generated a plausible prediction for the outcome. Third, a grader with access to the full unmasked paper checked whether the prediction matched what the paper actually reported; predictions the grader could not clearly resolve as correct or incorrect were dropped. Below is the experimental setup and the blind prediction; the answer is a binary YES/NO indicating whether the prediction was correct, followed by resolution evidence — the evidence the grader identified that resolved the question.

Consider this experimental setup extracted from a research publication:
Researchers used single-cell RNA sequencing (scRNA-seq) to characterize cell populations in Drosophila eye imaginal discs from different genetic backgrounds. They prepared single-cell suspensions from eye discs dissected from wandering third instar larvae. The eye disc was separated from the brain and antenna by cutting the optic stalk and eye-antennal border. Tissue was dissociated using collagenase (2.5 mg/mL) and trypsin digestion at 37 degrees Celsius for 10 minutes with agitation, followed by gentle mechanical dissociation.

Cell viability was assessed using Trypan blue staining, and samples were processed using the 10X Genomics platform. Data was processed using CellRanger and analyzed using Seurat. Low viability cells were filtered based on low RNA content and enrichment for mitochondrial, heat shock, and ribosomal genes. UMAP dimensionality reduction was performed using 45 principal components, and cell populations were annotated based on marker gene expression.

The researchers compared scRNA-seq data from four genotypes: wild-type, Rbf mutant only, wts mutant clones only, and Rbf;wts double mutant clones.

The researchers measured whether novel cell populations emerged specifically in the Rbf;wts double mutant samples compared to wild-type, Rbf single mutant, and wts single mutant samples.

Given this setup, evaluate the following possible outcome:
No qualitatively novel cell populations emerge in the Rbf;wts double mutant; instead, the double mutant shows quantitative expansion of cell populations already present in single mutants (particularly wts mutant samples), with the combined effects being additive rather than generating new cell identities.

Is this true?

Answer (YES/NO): NO